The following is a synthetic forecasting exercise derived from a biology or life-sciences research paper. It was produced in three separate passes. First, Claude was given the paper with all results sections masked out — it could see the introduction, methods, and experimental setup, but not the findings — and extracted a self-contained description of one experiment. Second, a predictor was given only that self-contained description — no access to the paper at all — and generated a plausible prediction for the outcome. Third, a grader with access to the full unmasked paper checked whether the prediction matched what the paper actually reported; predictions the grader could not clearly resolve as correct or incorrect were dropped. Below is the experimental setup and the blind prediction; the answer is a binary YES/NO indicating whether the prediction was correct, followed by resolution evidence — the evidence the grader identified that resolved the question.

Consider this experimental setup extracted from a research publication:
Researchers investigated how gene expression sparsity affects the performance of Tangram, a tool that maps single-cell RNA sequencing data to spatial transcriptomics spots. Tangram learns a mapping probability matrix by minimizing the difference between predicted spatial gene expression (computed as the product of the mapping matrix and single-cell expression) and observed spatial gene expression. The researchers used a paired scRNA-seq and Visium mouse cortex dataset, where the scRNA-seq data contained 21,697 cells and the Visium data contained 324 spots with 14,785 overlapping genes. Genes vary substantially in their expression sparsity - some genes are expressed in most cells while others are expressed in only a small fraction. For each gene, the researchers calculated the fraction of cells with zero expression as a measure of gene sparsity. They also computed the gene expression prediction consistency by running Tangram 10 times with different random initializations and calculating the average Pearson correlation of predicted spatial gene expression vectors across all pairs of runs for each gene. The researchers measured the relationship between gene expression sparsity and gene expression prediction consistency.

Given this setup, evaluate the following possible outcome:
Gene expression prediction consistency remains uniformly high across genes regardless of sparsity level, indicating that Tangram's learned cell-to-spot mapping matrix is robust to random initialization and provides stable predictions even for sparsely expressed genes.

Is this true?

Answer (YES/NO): NO